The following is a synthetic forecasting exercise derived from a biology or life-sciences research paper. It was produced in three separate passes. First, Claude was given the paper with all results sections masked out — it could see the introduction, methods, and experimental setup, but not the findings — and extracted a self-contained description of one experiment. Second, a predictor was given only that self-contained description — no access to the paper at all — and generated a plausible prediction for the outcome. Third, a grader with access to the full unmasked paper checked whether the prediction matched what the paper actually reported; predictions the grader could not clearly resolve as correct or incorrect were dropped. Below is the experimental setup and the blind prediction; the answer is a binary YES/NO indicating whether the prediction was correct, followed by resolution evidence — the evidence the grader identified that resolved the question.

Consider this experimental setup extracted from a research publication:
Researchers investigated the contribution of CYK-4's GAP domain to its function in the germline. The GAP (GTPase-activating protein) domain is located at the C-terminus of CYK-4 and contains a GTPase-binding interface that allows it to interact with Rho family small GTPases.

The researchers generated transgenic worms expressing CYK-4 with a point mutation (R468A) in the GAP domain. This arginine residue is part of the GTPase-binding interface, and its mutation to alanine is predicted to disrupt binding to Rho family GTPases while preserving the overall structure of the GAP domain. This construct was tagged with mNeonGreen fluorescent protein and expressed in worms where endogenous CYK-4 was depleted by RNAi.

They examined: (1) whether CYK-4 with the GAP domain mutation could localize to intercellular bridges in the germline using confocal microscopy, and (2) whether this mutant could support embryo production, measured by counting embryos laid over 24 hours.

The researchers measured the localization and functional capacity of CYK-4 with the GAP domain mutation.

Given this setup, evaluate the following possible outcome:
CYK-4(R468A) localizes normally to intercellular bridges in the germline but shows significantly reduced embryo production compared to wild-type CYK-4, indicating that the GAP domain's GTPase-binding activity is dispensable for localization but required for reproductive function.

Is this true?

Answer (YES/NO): NO